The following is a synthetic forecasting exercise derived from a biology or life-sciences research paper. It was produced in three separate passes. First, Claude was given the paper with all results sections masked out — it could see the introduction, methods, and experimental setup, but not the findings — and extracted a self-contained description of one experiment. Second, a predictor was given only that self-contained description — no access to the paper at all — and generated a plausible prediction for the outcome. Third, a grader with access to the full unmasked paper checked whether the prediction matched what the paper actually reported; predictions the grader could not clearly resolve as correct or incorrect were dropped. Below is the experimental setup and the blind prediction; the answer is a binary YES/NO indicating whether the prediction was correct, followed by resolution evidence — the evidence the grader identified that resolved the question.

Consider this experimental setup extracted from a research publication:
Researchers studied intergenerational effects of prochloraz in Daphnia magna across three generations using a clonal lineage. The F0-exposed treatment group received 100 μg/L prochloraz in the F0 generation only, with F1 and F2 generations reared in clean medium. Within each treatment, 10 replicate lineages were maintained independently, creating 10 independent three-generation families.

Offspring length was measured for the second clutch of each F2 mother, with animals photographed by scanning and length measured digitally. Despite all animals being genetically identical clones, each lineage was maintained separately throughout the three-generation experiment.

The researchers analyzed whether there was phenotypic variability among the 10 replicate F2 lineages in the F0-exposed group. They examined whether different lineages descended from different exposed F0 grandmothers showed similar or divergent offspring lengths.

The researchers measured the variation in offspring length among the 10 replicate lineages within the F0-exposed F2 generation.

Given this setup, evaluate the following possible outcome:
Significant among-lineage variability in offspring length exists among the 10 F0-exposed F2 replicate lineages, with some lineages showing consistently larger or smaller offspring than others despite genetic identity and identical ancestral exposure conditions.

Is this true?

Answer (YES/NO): YES